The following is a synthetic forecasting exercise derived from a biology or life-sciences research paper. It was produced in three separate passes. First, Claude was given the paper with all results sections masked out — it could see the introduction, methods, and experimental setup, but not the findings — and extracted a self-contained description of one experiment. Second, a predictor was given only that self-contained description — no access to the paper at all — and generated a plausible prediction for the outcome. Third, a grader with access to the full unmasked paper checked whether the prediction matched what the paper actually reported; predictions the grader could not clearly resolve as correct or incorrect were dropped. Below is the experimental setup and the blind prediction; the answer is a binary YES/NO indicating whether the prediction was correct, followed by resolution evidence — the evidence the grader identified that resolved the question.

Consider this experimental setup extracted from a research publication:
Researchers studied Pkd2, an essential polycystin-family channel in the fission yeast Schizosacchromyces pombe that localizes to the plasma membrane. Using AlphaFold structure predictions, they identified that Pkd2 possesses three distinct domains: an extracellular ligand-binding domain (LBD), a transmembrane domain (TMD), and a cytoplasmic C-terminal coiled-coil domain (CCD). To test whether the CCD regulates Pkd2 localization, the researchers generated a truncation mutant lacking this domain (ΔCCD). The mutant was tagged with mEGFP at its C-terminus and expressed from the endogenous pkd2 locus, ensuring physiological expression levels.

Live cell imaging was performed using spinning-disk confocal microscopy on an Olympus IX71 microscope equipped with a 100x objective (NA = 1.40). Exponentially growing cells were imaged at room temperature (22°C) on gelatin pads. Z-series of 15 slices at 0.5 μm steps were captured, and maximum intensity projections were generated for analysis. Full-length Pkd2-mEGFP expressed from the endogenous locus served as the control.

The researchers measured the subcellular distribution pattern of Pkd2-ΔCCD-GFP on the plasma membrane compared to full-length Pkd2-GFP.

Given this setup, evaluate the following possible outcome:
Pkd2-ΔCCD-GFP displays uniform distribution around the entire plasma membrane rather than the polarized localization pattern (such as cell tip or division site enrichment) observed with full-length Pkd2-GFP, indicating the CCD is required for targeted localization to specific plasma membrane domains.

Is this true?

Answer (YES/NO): NO